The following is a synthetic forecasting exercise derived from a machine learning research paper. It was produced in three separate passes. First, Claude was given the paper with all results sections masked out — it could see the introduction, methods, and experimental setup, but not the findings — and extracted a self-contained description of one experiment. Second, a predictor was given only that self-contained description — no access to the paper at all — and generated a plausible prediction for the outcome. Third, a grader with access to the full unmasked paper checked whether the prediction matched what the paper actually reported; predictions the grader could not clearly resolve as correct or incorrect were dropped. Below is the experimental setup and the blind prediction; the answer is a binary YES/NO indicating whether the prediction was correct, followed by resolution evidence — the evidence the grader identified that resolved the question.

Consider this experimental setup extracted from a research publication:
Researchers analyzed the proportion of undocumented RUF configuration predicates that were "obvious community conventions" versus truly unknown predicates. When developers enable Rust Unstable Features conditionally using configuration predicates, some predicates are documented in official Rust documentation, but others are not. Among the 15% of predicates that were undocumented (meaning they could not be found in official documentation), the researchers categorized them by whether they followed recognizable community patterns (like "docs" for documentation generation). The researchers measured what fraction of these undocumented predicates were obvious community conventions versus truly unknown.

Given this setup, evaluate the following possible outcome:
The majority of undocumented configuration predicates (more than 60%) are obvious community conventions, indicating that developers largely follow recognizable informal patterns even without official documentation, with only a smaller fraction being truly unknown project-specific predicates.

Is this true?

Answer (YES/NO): NO